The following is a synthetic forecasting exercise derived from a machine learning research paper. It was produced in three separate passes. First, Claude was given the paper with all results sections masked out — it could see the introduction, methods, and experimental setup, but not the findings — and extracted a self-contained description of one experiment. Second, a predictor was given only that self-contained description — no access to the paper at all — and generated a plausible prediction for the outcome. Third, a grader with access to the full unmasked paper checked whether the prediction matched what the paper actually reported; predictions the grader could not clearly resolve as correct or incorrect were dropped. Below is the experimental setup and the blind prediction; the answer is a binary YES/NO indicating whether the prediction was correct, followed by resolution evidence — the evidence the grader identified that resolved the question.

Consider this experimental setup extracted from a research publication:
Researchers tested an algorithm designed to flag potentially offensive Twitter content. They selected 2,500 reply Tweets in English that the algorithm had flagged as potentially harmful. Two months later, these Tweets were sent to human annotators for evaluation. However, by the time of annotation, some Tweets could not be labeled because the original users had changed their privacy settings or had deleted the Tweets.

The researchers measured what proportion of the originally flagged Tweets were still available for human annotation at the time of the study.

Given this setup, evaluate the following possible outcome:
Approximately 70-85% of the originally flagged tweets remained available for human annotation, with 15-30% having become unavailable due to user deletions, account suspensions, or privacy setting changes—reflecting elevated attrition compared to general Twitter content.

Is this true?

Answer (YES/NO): YES